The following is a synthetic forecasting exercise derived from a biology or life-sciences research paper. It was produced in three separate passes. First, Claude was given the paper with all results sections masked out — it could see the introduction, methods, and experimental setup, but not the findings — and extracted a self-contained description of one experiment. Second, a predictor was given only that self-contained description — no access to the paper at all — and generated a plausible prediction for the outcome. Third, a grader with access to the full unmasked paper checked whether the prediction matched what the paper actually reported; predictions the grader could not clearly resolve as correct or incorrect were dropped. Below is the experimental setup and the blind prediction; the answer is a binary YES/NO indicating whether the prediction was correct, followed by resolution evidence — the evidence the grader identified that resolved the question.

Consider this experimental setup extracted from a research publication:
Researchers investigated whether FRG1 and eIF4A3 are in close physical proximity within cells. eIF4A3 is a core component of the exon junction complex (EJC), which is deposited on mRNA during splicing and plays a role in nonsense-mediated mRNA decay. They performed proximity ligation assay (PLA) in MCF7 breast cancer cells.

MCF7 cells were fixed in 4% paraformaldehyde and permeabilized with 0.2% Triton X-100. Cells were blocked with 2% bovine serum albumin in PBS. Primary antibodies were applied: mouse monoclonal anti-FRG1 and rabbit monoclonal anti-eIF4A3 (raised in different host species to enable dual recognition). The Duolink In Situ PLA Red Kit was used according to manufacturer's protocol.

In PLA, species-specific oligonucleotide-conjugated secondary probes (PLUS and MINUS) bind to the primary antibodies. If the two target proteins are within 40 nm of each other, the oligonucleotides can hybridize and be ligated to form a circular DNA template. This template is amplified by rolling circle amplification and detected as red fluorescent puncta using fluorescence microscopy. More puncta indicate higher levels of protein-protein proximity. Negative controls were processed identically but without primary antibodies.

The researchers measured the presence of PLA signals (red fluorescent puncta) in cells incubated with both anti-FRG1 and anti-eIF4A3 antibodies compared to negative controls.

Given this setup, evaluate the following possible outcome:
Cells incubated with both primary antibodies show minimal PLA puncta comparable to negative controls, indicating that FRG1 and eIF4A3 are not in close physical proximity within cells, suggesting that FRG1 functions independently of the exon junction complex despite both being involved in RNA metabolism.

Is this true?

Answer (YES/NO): NO